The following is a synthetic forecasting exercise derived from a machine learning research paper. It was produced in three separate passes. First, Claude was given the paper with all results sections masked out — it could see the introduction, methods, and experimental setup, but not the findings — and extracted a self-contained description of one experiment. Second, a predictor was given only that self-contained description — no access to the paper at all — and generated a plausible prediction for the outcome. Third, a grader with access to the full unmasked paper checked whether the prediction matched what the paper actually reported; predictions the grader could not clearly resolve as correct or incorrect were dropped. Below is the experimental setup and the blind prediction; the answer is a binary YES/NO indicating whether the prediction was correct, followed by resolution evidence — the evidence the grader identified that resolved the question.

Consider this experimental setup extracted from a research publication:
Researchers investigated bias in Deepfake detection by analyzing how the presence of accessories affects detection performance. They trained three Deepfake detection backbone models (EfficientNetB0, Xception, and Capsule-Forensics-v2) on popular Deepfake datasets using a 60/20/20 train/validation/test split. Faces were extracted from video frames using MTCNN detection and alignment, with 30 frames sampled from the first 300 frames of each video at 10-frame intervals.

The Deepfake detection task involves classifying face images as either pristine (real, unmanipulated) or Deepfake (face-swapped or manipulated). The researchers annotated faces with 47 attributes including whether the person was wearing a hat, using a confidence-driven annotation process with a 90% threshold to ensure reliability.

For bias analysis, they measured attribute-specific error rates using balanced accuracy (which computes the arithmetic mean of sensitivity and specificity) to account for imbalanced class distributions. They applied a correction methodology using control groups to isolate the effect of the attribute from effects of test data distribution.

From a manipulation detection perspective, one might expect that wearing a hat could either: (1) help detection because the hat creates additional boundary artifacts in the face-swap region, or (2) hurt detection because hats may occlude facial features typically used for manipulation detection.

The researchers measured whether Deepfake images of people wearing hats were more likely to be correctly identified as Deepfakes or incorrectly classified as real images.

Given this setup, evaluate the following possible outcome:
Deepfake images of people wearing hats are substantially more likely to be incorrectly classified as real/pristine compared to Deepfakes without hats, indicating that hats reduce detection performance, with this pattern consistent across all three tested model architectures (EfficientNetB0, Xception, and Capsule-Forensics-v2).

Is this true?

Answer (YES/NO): NO